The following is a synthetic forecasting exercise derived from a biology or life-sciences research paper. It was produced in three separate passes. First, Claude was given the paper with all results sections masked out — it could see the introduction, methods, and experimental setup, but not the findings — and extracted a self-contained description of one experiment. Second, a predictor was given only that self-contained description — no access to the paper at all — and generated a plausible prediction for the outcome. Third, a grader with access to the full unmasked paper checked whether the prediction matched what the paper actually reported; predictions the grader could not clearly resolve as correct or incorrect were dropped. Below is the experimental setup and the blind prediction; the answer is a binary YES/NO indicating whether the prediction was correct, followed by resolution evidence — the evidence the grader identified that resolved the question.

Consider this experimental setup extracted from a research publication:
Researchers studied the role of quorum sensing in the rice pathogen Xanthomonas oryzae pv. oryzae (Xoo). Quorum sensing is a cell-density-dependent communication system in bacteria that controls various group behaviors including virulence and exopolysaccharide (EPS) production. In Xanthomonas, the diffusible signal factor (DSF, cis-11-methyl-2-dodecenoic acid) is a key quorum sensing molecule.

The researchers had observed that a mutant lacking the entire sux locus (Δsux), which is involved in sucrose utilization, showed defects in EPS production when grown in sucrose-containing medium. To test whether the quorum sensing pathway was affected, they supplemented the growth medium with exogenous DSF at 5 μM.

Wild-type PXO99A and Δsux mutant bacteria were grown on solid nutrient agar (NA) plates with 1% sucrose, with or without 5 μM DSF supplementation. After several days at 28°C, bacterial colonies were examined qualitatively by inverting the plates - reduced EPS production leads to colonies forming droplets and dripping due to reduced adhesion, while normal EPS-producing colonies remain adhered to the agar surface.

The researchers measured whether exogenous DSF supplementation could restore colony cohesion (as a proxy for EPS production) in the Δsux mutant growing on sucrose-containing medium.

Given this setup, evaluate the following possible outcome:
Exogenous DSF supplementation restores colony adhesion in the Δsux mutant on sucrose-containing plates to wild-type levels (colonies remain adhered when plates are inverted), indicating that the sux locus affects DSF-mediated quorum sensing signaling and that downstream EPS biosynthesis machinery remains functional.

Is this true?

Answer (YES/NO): NO